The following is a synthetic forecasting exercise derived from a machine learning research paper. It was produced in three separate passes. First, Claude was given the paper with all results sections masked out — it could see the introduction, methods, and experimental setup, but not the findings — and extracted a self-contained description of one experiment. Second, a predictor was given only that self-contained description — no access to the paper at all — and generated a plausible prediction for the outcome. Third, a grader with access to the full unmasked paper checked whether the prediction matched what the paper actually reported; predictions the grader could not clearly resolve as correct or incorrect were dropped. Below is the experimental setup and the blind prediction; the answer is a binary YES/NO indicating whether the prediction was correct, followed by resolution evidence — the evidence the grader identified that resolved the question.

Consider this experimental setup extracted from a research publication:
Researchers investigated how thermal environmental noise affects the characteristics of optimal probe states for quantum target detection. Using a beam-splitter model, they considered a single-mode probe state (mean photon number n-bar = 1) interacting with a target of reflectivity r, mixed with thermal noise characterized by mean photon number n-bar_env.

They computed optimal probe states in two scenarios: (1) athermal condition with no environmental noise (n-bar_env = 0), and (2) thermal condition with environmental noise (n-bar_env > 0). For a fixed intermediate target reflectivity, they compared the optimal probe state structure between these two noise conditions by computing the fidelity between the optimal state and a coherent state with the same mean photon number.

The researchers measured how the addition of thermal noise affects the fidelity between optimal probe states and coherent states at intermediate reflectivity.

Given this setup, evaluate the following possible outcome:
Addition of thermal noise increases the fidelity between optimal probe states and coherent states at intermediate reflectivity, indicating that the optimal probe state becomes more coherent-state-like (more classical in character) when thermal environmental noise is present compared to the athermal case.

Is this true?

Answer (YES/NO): YES